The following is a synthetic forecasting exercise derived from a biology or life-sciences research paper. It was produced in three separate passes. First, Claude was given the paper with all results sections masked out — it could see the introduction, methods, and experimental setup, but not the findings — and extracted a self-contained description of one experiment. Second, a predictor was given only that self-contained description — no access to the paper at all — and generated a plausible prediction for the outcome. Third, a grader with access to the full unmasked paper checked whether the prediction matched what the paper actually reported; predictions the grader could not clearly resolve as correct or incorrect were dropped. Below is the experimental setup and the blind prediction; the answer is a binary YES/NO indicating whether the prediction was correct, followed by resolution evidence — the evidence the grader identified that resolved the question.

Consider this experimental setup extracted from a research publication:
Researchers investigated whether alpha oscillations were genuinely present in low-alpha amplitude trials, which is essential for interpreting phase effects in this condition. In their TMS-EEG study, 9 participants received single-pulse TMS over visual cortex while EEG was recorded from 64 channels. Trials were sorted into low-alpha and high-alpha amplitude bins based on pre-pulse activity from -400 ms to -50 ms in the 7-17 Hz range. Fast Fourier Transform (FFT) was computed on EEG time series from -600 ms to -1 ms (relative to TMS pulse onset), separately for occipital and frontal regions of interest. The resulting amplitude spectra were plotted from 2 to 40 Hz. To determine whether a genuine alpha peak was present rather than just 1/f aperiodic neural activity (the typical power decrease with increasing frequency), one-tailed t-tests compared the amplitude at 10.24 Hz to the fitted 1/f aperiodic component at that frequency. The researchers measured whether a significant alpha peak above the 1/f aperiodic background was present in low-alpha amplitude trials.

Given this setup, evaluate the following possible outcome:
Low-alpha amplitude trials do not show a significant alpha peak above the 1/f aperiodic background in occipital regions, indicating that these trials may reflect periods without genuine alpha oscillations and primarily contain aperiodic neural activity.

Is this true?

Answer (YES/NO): NO